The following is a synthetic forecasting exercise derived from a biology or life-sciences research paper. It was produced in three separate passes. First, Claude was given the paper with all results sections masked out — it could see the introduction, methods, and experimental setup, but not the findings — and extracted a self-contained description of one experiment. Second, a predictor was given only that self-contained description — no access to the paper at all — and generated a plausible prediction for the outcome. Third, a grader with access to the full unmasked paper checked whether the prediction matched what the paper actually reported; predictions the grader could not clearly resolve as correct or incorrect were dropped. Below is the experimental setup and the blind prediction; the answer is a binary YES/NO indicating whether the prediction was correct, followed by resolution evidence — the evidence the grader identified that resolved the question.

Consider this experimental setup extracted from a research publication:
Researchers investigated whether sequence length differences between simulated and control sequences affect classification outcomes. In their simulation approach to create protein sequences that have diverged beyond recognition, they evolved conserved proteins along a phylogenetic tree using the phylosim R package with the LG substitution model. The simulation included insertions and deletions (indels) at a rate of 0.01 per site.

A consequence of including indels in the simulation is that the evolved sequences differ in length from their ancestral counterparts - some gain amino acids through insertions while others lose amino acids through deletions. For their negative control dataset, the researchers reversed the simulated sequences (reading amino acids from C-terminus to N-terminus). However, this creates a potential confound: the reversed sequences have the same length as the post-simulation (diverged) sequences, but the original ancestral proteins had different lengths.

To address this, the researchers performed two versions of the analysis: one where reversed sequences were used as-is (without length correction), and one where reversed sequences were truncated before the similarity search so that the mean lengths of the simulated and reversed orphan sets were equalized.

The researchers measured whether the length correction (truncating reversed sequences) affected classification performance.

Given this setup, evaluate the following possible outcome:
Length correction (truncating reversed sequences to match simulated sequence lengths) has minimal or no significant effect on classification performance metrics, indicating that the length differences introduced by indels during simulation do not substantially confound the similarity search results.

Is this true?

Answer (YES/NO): YES